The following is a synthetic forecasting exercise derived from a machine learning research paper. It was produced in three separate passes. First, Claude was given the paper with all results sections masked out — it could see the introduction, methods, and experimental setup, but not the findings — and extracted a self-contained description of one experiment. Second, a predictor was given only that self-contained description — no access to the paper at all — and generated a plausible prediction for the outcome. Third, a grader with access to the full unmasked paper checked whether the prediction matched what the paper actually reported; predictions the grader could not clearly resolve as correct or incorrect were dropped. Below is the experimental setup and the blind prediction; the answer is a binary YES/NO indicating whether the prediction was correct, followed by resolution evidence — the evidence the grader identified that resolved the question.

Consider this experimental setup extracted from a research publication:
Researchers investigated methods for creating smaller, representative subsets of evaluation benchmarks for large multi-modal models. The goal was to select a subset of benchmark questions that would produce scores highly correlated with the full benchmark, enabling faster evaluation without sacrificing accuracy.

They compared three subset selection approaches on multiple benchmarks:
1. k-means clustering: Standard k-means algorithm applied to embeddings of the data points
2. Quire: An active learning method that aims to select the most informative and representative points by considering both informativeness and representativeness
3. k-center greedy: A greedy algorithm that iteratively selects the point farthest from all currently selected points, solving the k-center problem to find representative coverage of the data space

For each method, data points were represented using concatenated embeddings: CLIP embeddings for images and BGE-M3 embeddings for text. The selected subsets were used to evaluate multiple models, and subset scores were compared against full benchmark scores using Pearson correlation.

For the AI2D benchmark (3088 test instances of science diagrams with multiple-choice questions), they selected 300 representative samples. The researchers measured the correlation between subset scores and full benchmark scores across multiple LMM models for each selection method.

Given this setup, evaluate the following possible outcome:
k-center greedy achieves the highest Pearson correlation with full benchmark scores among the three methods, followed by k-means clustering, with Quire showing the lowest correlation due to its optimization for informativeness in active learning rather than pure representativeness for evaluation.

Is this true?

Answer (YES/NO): YES